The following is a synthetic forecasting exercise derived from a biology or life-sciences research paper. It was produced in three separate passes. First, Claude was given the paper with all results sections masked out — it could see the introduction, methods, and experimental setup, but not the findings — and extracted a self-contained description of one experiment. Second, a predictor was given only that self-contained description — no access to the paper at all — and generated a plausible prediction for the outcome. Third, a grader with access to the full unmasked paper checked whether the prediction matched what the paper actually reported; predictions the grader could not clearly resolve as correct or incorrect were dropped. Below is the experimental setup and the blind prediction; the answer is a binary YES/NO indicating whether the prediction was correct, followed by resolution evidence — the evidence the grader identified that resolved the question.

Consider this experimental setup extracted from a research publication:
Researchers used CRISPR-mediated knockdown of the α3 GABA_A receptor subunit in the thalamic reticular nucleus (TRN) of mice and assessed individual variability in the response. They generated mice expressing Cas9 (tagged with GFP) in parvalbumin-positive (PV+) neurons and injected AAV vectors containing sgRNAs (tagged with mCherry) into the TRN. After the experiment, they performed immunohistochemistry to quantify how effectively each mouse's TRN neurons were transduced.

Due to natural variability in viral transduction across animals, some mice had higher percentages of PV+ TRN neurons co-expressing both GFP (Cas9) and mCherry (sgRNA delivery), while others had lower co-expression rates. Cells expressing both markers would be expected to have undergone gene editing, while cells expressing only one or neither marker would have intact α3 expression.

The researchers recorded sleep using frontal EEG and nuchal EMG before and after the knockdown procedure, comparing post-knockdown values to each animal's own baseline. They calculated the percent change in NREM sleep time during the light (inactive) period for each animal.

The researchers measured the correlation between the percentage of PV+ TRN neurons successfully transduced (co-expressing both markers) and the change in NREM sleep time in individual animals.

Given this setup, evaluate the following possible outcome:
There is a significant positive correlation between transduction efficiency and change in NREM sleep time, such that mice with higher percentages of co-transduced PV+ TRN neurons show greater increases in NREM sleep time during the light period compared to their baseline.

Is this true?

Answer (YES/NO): YES